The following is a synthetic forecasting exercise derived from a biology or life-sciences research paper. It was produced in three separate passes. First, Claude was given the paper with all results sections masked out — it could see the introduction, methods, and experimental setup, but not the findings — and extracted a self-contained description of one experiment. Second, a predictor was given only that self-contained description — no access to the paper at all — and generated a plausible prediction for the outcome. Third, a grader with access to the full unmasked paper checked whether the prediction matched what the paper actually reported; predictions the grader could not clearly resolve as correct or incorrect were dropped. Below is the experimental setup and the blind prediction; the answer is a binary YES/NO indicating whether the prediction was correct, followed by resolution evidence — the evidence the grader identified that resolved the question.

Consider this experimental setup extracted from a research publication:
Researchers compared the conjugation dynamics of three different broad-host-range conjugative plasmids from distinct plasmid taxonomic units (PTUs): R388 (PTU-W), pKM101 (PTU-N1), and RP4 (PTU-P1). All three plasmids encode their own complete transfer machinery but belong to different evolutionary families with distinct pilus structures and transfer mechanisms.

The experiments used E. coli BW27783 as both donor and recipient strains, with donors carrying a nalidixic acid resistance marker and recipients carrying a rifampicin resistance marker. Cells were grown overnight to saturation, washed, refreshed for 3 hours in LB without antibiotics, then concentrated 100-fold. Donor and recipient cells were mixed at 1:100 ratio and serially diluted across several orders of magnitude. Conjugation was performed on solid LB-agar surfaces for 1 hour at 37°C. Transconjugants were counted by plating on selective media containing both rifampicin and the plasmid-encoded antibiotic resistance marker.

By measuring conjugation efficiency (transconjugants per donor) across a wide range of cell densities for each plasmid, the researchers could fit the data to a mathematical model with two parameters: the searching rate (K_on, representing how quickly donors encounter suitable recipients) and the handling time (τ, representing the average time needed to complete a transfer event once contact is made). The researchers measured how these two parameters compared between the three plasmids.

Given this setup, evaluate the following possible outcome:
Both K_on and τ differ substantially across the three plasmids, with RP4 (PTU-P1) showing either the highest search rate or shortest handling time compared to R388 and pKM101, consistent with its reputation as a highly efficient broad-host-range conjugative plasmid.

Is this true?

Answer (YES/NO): NO